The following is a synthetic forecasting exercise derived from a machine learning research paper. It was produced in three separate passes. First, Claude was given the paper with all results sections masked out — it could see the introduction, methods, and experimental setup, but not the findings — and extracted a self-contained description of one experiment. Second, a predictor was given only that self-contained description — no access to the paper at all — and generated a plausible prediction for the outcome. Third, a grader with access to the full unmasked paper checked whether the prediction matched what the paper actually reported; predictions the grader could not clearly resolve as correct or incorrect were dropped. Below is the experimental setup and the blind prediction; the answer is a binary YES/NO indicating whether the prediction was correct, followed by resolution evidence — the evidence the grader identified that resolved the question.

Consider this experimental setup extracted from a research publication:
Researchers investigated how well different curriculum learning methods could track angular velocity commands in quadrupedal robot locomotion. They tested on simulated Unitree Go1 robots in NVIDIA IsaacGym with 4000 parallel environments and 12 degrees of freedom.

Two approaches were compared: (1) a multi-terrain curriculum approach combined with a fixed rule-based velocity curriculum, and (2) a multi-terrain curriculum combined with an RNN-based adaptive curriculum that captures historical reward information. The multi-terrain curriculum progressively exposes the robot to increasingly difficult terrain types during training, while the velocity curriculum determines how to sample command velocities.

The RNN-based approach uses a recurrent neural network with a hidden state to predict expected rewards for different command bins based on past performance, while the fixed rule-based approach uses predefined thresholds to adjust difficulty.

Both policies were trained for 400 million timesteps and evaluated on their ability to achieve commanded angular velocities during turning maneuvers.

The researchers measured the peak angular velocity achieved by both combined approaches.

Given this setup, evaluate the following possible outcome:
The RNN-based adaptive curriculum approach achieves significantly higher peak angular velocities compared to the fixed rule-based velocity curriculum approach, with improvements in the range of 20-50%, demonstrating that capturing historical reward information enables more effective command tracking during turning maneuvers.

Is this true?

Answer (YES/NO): NO